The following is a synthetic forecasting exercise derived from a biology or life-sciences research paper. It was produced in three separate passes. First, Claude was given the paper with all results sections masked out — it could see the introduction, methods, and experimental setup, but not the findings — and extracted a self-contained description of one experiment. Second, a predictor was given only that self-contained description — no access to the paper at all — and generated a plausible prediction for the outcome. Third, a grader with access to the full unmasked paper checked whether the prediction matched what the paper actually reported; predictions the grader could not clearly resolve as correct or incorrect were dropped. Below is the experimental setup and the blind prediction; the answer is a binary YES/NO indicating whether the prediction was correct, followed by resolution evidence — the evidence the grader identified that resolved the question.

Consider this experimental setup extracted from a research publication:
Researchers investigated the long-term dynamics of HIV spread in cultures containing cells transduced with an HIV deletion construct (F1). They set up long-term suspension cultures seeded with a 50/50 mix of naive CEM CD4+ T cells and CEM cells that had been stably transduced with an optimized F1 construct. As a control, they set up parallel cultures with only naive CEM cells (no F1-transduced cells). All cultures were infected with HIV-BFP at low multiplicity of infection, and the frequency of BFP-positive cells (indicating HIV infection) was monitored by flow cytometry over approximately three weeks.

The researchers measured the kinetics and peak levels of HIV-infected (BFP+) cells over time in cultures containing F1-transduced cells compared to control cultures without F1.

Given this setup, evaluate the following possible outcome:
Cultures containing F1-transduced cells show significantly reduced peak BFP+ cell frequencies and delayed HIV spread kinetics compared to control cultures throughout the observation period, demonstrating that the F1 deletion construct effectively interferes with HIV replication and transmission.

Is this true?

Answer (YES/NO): YES